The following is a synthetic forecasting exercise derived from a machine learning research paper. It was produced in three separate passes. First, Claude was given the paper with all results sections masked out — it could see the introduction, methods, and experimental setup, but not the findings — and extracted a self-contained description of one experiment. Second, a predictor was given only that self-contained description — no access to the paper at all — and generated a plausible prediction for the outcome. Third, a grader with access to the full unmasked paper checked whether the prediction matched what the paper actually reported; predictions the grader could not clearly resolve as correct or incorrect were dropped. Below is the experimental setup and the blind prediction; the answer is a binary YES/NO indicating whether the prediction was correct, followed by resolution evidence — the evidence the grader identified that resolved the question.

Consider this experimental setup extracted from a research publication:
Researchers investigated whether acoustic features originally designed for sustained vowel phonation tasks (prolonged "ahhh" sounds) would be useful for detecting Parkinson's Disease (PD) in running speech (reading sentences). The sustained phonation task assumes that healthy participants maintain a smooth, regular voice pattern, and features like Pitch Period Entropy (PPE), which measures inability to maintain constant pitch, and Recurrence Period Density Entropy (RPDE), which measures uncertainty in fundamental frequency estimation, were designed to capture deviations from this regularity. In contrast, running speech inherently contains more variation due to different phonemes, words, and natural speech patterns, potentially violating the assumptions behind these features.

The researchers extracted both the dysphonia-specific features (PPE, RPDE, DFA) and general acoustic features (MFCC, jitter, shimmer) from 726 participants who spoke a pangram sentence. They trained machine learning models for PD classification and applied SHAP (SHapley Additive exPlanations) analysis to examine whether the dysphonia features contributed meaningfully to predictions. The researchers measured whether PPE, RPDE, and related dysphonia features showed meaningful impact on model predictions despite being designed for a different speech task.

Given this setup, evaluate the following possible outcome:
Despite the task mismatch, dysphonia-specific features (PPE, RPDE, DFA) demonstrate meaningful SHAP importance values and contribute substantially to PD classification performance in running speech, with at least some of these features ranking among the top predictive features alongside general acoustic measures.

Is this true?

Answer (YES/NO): YES